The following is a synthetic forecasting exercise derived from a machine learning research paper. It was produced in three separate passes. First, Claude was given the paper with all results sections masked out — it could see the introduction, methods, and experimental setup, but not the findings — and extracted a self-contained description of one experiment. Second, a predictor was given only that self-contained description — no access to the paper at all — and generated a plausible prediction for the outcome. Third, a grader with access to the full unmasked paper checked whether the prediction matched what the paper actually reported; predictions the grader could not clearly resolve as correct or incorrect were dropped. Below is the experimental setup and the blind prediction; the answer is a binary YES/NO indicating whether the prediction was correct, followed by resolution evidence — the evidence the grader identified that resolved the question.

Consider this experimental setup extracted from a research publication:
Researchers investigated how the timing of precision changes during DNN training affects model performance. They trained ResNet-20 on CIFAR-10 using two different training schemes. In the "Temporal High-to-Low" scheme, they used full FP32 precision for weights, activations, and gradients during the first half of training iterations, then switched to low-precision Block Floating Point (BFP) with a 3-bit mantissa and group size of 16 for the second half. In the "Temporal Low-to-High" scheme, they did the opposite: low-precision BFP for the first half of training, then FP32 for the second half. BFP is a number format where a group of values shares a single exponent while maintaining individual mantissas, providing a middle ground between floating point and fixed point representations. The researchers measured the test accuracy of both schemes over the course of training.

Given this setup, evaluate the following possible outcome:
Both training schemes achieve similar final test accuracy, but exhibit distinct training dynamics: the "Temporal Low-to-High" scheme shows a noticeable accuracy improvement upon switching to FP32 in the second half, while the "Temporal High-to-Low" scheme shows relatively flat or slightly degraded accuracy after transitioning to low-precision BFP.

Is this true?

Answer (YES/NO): NO